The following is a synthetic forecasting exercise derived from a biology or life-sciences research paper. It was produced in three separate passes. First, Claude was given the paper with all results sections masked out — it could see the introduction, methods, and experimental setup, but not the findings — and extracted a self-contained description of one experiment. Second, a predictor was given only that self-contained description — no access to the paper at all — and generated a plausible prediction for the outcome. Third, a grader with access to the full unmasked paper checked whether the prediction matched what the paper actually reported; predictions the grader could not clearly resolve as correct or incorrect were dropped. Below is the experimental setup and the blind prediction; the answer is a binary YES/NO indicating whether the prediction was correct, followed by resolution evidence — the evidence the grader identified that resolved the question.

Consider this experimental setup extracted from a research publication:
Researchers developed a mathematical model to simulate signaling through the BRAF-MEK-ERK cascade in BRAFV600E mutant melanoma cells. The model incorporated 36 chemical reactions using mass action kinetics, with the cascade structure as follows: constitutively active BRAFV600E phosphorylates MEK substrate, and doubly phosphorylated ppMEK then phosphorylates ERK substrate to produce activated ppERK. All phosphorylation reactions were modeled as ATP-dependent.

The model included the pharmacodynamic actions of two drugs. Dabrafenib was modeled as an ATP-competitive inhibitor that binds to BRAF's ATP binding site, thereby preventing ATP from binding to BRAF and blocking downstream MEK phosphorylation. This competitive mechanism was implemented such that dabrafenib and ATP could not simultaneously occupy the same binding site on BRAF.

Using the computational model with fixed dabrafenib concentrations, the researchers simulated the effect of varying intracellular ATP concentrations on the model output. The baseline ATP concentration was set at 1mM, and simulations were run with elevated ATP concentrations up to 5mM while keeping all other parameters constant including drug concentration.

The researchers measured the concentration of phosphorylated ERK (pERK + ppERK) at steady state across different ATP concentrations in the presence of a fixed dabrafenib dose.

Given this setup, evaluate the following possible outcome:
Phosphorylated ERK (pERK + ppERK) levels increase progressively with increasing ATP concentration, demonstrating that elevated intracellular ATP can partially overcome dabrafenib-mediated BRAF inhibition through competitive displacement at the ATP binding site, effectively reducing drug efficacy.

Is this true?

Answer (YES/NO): YES